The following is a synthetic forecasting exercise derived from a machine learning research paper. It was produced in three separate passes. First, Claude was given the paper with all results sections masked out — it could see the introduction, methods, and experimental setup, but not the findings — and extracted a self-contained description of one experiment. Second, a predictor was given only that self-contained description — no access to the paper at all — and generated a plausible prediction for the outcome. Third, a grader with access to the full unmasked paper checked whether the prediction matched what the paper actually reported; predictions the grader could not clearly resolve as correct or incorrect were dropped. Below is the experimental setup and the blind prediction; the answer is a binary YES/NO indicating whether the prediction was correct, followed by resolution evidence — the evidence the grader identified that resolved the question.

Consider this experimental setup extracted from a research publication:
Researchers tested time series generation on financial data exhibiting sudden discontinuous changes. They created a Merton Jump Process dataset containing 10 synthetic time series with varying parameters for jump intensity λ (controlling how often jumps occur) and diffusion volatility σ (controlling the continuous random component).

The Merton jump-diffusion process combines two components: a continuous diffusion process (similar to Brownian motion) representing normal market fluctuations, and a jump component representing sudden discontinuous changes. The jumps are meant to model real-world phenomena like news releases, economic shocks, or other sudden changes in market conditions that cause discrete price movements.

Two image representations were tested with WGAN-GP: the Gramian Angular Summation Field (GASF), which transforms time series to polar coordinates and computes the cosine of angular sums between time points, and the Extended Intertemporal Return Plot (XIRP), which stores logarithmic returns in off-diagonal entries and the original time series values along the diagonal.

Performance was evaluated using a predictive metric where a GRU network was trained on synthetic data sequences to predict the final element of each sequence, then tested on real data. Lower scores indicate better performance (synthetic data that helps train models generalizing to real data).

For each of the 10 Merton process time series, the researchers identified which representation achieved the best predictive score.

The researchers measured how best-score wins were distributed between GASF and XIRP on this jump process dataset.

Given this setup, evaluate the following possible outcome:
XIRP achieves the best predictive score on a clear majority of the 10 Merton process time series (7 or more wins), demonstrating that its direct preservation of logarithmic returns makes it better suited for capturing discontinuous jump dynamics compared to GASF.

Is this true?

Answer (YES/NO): NO